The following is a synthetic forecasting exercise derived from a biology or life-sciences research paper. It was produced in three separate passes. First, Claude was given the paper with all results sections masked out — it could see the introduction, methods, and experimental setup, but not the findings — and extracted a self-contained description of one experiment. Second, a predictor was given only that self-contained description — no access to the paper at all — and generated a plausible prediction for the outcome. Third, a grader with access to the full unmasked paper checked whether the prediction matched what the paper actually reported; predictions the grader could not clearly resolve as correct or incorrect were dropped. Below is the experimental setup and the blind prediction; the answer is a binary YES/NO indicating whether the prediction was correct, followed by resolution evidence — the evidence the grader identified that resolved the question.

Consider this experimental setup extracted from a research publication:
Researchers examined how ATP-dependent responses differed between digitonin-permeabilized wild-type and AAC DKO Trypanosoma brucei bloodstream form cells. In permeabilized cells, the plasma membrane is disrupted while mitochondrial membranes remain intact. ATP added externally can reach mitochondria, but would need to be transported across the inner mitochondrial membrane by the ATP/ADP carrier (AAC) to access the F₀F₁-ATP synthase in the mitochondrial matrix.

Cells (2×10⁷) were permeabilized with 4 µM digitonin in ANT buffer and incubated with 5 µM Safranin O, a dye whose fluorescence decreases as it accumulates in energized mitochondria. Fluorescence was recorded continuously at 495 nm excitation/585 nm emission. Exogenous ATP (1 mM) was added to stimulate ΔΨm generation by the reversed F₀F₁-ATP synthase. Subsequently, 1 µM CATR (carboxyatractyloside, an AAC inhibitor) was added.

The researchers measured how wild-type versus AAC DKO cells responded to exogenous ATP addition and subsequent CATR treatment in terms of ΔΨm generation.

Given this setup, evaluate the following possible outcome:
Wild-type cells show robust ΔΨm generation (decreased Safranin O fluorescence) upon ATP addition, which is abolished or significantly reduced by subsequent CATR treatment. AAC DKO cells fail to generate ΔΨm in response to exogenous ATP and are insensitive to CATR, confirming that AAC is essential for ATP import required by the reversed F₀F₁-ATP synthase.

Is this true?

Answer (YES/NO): YES